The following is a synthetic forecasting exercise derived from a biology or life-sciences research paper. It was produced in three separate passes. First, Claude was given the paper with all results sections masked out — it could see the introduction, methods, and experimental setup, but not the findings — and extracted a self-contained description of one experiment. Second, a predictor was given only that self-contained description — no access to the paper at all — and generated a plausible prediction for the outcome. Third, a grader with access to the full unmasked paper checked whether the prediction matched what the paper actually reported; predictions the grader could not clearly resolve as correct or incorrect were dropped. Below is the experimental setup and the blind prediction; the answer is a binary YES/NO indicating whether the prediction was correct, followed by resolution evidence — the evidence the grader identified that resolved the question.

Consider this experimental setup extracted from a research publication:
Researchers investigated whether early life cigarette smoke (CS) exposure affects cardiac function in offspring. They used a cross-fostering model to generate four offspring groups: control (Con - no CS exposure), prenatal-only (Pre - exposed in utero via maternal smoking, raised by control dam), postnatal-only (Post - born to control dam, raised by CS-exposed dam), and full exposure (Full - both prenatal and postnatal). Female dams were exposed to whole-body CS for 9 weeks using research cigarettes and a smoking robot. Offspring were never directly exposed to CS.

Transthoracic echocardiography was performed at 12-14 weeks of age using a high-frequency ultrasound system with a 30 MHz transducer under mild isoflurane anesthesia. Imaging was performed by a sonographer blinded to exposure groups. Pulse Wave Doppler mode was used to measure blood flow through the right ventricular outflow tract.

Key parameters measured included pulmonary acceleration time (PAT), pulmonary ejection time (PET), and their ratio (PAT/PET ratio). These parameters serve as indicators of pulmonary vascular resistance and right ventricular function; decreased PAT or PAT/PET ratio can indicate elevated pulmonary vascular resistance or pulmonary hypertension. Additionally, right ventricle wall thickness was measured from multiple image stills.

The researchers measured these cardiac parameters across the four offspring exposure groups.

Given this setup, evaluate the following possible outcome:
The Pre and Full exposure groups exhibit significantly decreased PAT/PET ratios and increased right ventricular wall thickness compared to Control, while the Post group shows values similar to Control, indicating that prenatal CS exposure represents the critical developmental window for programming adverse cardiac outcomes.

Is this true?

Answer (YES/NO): NO